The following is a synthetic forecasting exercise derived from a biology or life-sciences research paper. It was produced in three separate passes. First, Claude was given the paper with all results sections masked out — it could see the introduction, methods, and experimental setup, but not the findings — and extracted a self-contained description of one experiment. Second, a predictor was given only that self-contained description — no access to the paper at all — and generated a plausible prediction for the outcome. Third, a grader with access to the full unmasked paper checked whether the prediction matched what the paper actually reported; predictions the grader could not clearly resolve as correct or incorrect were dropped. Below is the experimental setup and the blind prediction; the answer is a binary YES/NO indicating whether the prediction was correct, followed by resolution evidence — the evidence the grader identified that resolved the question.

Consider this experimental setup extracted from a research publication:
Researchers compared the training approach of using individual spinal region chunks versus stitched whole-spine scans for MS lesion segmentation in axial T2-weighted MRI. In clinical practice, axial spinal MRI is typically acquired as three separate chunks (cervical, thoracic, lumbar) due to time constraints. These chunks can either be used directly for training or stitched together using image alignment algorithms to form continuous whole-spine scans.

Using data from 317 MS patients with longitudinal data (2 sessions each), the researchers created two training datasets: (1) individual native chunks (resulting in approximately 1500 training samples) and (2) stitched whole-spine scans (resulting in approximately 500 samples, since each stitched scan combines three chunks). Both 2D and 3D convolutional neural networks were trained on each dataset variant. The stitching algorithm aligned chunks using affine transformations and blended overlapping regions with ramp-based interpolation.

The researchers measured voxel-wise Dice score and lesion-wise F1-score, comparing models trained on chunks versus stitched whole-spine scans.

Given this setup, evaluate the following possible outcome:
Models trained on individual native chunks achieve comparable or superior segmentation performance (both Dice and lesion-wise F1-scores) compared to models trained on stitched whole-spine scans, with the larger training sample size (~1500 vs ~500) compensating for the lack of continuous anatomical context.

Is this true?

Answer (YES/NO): YES